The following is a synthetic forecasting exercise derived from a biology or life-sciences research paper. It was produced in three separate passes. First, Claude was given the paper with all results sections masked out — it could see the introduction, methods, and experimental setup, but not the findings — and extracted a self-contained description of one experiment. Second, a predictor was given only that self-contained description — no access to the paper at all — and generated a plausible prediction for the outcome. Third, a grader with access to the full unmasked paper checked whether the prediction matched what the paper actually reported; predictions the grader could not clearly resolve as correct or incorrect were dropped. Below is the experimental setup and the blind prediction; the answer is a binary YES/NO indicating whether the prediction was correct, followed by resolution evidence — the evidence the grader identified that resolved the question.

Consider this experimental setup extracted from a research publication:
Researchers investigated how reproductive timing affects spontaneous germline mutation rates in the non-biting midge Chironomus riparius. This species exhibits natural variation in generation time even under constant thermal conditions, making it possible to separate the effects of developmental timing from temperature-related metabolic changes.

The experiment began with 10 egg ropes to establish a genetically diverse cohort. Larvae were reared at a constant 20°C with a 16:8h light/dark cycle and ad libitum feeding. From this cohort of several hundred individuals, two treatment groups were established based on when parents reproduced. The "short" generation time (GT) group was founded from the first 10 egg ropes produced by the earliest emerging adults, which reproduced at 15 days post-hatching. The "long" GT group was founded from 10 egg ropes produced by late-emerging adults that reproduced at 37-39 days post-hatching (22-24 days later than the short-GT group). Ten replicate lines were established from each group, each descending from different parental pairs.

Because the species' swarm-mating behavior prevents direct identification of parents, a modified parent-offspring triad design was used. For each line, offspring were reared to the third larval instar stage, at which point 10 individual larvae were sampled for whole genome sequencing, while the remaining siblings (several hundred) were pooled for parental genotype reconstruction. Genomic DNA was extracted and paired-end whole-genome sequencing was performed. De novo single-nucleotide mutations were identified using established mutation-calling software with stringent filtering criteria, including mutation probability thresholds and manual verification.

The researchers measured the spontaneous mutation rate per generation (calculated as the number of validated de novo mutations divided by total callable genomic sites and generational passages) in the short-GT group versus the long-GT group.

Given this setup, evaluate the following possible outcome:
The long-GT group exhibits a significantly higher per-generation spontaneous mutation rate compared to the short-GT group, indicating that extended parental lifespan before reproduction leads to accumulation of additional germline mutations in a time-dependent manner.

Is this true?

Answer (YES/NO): NO